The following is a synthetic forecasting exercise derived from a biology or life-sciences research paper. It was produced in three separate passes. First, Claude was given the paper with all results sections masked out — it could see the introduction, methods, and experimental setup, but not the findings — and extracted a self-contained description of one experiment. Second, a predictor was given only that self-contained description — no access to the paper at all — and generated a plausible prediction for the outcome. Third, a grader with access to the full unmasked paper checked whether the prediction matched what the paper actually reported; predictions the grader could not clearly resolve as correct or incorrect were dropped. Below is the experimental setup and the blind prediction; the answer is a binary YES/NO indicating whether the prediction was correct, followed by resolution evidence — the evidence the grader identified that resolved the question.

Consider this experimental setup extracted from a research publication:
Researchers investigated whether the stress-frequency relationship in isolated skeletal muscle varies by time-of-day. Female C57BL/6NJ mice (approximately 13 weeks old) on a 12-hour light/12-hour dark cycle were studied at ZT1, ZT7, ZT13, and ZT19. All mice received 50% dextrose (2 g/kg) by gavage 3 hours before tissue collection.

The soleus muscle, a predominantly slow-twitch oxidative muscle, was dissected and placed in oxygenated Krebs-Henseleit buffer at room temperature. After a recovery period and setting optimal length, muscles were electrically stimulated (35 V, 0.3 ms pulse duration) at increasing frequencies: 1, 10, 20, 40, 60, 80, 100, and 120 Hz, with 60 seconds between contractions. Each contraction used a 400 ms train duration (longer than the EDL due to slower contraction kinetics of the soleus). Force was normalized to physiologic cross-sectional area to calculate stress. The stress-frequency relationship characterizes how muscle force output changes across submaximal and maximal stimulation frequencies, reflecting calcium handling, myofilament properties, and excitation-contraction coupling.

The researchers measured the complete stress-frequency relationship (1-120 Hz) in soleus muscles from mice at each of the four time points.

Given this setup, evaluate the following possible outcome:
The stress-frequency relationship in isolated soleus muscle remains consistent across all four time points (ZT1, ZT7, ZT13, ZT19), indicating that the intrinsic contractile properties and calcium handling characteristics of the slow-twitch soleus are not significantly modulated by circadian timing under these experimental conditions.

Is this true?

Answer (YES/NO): YES